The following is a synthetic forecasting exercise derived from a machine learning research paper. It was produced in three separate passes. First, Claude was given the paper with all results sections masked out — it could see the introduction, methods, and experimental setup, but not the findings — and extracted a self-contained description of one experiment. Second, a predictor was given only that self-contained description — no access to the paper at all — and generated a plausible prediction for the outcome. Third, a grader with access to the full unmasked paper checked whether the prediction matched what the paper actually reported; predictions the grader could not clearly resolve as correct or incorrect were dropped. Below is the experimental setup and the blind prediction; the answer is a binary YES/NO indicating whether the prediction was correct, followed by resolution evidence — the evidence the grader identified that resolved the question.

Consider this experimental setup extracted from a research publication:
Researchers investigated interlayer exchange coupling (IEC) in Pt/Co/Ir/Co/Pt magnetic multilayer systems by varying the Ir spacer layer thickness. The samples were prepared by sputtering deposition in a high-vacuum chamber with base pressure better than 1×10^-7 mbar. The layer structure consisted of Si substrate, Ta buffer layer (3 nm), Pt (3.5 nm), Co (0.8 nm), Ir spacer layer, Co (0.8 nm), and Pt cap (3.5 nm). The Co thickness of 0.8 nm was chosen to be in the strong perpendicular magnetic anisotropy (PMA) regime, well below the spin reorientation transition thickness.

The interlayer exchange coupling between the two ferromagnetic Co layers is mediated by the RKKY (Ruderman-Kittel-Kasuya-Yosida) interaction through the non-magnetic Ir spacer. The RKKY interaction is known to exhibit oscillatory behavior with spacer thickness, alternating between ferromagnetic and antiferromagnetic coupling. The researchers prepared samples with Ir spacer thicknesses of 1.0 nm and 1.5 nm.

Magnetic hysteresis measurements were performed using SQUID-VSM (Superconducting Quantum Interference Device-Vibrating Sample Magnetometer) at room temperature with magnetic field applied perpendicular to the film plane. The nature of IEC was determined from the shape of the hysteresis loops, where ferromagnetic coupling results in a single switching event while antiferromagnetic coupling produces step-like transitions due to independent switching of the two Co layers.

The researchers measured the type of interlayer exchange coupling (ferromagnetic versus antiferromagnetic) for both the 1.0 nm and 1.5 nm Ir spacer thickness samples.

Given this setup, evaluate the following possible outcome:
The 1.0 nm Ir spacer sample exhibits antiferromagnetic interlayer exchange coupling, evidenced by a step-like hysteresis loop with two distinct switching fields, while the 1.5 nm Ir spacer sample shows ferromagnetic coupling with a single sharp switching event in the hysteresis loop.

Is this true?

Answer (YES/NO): NO